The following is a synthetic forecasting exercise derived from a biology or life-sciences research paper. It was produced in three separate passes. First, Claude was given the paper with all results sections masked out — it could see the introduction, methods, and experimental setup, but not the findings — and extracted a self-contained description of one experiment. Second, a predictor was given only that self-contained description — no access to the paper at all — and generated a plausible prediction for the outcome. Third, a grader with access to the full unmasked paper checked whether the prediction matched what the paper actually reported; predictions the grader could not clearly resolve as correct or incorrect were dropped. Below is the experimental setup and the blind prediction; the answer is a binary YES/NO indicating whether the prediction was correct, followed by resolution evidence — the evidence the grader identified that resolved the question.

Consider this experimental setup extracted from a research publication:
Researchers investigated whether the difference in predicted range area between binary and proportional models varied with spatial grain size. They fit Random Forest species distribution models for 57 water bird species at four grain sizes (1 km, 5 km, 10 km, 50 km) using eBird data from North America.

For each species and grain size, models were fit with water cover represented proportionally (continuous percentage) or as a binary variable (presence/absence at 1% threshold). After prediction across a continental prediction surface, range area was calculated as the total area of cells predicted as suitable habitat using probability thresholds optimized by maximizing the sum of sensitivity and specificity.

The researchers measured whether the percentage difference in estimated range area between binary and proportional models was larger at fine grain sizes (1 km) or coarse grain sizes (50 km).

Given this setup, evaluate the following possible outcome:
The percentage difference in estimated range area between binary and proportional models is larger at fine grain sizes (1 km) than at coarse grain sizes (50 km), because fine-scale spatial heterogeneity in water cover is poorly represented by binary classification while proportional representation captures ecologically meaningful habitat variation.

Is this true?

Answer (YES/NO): NO